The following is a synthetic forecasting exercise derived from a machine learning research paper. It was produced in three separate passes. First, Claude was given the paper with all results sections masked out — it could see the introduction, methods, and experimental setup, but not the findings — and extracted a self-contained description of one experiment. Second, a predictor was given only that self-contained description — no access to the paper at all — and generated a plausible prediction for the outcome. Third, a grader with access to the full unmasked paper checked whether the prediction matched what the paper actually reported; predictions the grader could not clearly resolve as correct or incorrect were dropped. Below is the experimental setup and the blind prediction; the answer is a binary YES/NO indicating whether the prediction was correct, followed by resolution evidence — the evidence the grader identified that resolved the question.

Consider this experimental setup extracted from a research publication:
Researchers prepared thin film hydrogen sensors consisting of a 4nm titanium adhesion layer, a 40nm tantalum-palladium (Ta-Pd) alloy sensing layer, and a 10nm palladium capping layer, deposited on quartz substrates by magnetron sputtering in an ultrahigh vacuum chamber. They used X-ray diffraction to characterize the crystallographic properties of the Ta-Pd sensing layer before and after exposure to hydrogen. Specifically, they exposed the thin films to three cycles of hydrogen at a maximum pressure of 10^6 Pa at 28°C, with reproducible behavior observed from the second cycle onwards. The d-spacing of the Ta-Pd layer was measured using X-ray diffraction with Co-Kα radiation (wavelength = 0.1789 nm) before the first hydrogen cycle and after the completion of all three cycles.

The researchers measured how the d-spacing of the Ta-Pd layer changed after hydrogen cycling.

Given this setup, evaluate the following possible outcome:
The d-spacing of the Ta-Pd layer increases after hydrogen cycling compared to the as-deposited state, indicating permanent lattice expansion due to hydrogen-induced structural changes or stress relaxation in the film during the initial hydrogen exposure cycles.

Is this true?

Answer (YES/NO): NO